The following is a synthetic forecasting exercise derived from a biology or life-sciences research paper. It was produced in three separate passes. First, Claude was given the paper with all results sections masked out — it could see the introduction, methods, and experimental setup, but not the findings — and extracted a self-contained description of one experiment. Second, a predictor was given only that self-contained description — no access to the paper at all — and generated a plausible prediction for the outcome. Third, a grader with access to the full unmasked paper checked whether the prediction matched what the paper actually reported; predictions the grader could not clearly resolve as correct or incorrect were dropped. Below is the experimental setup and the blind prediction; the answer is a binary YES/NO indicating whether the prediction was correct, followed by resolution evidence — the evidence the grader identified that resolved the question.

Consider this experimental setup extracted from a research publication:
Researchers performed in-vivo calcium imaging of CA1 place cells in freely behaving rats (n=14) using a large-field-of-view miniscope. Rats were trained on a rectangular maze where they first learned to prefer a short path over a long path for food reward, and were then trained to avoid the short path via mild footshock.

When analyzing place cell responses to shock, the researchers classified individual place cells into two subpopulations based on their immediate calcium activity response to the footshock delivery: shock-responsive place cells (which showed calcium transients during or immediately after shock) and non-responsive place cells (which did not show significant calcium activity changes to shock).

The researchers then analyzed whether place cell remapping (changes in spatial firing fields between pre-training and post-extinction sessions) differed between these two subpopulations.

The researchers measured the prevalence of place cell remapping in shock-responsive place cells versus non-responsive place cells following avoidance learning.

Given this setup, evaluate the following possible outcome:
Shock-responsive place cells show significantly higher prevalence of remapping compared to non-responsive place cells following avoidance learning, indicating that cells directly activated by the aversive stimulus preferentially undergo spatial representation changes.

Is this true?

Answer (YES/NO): NO